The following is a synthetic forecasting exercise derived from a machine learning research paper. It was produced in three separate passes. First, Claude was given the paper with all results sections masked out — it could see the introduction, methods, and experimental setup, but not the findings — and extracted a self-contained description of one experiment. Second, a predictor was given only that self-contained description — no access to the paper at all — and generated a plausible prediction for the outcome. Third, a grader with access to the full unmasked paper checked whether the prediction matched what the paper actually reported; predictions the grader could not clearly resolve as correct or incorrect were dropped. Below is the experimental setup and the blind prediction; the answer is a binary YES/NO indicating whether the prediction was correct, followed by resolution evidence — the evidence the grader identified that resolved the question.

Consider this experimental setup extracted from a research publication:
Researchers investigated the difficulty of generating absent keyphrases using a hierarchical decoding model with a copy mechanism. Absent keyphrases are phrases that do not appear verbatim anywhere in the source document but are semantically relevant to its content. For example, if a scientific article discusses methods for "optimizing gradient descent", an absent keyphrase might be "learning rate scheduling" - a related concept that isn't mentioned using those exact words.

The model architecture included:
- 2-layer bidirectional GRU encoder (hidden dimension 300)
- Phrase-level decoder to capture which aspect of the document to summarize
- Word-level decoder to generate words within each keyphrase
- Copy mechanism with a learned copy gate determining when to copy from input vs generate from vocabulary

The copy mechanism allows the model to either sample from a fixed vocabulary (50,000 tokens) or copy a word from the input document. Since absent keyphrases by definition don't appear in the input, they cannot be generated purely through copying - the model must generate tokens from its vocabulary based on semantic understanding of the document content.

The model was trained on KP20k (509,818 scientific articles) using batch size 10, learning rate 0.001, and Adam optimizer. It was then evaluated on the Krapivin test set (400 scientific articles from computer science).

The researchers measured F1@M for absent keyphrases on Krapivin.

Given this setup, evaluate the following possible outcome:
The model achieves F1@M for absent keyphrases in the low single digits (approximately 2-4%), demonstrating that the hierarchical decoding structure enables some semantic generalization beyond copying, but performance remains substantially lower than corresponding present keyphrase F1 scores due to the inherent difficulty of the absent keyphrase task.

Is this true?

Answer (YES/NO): NO